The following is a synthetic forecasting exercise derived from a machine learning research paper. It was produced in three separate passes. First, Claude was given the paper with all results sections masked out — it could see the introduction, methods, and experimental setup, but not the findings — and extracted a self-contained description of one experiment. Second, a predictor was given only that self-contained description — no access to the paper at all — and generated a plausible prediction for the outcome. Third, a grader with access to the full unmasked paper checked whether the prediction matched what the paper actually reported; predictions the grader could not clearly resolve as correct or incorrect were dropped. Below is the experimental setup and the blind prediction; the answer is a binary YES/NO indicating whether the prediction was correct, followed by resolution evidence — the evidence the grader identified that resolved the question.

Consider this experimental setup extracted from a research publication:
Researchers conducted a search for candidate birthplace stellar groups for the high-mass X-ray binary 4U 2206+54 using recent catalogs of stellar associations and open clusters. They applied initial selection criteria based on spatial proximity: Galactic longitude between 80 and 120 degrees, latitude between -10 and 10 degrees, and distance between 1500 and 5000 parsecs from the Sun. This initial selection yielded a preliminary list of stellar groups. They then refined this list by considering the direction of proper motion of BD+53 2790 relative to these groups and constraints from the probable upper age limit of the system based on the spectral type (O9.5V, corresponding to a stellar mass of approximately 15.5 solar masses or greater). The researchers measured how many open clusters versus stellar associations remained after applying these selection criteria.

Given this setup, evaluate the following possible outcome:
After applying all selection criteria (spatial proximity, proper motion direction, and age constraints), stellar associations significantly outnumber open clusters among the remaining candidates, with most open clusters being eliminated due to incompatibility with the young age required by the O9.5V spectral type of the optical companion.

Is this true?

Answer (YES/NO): NO